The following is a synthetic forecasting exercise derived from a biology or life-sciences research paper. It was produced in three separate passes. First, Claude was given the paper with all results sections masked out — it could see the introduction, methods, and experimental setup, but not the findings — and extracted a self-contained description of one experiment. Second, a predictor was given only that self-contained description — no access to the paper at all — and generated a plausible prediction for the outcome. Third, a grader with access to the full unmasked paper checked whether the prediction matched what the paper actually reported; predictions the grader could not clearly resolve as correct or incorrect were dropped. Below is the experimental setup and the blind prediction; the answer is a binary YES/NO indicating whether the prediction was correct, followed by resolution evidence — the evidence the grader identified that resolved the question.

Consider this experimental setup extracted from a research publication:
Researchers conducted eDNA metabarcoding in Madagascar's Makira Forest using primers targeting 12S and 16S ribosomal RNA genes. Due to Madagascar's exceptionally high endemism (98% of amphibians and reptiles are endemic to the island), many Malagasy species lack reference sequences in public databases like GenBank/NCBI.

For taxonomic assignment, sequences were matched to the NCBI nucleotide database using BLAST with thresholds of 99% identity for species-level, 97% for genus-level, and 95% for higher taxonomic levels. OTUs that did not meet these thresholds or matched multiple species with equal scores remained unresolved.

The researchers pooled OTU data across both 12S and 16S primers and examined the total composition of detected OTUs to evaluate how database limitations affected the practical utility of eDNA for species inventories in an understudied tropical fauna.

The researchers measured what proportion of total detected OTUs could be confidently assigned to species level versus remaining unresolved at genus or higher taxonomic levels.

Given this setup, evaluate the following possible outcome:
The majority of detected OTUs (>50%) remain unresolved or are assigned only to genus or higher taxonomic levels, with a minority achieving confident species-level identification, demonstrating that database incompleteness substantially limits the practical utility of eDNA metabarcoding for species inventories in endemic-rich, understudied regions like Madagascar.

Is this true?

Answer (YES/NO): YES